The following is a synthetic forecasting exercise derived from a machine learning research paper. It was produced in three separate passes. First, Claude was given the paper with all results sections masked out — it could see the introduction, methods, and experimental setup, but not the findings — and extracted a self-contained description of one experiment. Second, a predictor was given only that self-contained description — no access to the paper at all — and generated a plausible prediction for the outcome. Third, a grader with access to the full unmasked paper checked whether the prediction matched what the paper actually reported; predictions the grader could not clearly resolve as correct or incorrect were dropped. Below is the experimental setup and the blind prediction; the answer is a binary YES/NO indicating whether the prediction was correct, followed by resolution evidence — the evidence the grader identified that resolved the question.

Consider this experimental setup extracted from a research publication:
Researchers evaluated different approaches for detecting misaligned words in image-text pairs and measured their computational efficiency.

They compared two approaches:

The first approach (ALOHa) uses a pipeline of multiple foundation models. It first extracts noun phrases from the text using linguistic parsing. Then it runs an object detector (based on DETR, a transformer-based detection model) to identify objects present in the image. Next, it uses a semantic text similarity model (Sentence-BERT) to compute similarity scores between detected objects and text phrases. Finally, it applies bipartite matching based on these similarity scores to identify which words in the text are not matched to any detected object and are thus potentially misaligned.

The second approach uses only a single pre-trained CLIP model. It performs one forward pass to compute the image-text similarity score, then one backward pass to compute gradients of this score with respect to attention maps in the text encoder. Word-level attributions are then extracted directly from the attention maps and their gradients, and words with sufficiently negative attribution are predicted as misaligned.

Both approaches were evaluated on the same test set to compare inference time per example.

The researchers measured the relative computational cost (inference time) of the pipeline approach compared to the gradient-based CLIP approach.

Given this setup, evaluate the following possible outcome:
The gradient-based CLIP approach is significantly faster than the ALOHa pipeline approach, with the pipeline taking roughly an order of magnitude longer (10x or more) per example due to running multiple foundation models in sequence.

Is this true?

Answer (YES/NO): YES